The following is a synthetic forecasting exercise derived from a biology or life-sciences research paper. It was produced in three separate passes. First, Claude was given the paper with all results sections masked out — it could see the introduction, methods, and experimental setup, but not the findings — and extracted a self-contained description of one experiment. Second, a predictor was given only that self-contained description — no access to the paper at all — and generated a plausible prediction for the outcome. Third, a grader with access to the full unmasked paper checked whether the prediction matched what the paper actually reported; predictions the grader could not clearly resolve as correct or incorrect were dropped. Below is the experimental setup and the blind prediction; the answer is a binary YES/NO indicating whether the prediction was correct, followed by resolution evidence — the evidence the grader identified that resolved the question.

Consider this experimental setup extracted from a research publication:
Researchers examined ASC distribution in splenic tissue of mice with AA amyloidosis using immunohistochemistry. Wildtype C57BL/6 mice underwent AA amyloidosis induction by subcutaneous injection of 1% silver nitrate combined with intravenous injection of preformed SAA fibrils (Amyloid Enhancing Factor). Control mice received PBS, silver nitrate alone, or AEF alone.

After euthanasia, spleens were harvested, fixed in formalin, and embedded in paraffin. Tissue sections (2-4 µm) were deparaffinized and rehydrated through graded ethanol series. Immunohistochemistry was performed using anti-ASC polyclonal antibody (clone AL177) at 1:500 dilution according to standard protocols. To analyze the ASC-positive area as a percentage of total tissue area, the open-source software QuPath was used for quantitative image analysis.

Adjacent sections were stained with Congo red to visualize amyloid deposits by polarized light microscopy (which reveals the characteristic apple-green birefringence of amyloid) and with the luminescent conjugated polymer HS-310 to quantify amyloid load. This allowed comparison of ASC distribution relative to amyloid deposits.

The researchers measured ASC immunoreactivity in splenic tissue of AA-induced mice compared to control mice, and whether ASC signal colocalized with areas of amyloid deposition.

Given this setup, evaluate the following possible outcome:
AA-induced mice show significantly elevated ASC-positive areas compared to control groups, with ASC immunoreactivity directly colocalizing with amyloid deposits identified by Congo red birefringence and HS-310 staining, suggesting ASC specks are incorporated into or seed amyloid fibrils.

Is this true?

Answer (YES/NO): NO